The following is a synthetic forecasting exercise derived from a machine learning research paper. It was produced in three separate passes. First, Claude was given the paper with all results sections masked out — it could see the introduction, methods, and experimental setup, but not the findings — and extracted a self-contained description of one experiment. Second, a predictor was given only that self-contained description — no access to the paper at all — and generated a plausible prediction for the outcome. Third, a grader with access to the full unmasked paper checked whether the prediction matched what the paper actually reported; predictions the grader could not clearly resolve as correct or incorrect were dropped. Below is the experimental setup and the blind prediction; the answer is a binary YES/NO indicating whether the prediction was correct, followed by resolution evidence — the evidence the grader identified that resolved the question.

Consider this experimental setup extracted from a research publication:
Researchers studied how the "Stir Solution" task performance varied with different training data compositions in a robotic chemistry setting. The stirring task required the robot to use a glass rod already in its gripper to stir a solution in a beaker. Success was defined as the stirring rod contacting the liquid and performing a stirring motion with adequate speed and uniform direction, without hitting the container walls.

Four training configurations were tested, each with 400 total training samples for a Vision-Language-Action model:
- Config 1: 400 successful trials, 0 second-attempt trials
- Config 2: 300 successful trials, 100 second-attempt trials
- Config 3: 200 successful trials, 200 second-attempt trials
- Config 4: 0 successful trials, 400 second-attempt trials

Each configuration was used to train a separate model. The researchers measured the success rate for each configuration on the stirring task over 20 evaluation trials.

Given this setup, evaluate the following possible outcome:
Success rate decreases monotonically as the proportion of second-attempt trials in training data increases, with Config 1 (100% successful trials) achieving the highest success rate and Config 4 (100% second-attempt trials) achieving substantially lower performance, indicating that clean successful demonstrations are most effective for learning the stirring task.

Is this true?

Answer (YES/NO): NO